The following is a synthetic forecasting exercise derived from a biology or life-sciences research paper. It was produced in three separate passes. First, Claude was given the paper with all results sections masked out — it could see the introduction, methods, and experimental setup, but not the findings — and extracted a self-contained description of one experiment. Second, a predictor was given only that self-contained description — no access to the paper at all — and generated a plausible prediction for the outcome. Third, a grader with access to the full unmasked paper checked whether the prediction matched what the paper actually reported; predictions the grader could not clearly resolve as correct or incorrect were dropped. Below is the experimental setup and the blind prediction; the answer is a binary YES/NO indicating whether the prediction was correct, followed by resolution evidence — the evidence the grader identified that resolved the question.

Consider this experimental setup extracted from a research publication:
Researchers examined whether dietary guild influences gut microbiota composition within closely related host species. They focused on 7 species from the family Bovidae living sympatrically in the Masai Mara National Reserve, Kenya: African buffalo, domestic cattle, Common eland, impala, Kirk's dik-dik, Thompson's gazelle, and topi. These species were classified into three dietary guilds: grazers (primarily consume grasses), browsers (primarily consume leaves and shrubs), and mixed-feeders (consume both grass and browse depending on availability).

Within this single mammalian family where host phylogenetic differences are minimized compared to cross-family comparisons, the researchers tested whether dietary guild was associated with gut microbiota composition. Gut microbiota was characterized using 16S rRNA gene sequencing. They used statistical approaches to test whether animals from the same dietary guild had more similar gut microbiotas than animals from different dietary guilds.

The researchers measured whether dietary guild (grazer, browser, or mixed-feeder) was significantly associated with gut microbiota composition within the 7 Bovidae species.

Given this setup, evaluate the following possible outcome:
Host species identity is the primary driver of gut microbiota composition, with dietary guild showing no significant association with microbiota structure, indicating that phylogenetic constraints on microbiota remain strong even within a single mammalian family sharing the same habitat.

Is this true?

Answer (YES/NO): NO